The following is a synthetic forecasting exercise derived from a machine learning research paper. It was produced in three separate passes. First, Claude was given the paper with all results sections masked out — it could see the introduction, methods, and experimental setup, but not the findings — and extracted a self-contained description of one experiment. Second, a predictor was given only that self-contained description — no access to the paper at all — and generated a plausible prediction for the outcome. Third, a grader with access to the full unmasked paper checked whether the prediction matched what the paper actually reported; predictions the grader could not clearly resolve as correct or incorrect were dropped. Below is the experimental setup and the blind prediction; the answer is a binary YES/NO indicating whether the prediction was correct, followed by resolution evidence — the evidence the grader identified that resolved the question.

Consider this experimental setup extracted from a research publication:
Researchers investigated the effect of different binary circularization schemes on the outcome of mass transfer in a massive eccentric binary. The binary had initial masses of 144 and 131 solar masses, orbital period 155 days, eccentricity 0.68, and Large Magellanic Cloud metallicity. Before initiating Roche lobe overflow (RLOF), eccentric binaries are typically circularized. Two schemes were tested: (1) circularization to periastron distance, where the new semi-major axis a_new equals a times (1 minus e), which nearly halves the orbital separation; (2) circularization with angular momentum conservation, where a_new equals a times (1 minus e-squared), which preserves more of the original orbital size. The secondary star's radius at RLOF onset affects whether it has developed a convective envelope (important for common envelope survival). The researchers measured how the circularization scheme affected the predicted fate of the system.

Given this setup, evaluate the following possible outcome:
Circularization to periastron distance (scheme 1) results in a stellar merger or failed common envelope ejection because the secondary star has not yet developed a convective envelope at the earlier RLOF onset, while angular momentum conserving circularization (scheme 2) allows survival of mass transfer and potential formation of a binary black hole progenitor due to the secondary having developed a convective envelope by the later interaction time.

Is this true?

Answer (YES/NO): NO